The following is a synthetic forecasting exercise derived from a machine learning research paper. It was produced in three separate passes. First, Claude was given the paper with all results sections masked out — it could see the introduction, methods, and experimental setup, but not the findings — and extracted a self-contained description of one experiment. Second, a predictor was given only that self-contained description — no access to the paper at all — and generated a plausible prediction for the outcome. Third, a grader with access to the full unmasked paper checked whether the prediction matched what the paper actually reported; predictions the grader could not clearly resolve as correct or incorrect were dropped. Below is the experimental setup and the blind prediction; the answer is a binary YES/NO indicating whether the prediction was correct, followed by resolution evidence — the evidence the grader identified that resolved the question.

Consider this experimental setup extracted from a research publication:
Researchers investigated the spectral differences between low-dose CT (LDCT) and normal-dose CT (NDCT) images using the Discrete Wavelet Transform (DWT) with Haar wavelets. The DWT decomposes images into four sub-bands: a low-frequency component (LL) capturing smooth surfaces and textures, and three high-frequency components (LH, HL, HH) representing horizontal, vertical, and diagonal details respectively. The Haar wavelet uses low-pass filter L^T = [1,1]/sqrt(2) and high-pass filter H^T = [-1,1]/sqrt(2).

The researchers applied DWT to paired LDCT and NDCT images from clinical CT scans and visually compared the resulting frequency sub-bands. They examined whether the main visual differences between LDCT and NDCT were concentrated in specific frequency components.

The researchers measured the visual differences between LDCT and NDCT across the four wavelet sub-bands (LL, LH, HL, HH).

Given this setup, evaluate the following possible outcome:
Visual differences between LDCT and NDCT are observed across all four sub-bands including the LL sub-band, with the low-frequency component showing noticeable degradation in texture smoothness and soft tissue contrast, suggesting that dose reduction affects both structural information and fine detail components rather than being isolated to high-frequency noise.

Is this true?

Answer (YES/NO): NO